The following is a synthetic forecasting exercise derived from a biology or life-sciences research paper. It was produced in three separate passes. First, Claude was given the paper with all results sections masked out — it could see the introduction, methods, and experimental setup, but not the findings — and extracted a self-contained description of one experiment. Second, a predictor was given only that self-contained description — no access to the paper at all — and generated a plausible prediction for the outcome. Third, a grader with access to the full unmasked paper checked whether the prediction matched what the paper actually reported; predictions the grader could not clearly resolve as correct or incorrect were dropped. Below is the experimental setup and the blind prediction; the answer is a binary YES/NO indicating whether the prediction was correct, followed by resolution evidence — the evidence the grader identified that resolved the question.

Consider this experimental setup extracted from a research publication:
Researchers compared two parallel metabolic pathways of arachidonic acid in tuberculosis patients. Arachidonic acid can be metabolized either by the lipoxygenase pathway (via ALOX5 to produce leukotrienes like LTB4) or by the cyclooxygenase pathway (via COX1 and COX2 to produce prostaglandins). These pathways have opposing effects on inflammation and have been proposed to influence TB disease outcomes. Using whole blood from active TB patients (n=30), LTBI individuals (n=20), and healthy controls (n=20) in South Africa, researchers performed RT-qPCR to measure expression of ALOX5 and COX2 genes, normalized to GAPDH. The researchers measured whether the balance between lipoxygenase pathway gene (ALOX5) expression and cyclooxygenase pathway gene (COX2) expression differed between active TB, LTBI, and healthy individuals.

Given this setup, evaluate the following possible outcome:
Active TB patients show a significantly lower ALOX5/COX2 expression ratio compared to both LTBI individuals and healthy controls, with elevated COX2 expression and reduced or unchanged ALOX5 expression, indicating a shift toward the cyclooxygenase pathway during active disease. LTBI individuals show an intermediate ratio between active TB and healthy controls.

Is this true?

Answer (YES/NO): NO